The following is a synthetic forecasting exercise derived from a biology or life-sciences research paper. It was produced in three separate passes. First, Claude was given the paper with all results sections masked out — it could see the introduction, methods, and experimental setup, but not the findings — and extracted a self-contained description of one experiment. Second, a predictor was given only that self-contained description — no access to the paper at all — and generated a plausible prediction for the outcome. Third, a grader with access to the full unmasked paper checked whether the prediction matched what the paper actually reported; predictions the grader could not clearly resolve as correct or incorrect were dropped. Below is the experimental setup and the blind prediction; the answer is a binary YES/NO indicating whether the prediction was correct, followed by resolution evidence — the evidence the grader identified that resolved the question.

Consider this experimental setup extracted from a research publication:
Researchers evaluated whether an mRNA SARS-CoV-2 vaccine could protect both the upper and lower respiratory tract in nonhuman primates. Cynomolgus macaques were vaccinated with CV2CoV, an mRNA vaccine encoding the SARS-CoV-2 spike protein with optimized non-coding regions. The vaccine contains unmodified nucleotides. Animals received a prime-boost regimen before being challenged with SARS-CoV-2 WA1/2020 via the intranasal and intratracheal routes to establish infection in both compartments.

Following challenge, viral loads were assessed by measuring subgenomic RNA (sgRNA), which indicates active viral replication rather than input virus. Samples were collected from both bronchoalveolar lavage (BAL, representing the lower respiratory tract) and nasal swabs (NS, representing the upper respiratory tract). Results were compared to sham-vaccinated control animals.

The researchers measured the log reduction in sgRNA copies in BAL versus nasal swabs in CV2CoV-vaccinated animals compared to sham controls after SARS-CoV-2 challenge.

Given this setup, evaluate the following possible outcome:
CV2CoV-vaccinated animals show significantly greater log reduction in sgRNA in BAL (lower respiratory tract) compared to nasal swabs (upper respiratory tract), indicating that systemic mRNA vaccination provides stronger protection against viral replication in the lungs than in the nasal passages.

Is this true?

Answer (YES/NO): NO